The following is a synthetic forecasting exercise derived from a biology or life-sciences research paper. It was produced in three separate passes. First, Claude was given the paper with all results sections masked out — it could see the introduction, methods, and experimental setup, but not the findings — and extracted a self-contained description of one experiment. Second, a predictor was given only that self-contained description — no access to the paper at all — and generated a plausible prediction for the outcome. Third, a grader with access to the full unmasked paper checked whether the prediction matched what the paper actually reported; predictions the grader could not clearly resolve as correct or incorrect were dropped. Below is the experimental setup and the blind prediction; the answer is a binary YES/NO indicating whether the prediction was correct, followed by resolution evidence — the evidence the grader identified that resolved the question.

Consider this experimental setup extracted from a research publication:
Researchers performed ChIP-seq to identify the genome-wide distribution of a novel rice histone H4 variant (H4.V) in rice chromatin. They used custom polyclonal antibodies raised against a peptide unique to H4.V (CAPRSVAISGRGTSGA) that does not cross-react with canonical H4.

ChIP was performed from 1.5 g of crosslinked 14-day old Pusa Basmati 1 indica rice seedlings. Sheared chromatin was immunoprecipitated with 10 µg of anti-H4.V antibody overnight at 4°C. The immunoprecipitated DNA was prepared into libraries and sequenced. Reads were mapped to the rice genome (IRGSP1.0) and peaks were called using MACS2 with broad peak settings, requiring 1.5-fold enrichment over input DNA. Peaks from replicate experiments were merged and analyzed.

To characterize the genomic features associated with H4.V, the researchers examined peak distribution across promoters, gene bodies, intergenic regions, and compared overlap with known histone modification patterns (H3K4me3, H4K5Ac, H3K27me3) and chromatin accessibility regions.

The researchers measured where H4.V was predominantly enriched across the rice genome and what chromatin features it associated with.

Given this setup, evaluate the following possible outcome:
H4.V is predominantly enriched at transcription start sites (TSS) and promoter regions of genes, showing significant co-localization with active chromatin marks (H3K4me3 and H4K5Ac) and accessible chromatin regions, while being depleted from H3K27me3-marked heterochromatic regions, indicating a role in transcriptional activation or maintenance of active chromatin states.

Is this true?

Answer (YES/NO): NO